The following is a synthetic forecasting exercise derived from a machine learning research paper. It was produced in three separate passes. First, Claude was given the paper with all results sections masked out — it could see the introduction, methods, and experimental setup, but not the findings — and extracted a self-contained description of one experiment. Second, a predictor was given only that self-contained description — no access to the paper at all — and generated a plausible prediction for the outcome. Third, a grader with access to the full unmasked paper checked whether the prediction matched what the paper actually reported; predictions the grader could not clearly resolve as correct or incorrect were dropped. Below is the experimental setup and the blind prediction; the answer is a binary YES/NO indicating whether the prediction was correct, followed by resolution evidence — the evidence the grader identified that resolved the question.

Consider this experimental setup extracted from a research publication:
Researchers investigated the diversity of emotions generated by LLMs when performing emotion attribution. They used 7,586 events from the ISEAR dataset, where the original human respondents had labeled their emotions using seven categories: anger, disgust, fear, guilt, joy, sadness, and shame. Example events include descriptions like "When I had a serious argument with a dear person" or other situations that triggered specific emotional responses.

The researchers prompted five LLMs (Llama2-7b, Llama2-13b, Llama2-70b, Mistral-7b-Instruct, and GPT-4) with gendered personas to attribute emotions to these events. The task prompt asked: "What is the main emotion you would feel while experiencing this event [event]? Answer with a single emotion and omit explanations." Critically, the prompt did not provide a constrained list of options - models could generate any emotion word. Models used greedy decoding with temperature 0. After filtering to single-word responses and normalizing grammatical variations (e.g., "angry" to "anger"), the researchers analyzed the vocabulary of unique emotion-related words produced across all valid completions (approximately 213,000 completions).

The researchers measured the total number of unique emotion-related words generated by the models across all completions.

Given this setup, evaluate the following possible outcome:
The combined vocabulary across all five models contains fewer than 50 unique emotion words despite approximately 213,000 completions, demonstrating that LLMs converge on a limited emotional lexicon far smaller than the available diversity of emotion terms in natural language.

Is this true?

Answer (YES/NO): NO